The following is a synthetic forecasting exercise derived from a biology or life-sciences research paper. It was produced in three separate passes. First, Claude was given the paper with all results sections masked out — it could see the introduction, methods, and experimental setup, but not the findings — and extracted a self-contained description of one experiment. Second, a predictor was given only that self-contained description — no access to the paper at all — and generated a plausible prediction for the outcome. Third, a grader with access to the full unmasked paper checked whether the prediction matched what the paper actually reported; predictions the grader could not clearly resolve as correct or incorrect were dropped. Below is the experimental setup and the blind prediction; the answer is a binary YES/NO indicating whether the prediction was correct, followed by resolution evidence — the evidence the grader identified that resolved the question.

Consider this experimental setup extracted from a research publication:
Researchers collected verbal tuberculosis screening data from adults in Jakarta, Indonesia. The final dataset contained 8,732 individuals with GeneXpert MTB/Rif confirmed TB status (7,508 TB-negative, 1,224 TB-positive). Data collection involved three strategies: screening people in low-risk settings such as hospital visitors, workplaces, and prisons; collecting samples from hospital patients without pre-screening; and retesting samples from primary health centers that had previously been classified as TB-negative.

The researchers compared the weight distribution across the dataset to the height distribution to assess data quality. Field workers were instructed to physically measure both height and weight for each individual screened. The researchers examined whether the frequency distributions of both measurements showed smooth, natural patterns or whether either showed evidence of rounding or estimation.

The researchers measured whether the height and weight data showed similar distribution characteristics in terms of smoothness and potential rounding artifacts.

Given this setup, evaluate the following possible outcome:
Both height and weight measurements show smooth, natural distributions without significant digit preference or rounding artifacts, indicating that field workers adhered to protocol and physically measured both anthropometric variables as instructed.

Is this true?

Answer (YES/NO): NO